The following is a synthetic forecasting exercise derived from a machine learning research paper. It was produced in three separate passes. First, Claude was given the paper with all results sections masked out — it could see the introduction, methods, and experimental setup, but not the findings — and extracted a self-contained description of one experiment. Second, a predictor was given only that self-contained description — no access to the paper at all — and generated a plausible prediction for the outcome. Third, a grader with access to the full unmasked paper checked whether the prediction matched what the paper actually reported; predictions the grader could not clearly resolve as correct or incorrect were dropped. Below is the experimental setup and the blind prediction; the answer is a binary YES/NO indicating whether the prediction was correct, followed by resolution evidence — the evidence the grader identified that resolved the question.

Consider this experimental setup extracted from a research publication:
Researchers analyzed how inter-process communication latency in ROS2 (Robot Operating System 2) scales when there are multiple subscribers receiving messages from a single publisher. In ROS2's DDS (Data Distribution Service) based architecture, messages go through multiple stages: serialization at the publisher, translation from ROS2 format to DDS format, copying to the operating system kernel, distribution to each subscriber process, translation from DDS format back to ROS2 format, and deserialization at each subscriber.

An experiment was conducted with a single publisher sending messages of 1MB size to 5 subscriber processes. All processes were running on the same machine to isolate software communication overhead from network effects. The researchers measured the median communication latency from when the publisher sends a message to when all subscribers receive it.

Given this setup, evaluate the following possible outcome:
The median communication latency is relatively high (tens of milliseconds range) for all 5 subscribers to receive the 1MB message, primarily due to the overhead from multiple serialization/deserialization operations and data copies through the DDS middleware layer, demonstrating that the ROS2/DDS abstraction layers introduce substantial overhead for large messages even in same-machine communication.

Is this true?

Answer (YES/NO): YES